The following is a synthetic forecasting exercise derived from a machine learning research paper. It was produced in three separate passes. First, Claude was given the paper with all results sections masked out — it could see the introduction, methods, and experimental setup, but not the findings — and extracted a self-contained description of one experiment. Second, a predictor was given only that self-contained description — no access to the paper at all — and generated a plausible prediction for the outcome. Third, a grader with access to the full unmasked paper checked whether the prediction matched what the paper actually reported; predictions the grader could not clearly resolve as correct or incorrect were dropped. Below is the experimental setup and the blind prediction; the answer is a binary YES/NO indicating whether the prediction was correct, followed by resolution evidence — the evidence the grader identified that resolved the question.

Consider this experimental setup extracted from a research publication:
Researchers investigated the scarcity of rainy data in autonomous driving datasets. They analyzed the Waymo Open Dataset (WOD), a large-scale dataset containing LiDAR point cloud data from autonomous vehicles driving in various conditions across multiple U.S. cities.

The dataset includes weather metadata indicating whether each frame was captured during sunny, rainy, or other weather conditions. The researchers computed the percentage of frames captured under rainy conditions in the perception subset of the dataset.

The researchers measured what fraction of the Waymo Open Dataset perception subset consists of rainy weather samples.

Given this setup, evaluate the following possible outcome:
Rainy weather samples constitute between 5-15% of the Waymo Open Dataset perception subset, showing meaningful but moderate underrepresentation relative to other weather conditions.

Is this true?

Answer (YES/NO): NO